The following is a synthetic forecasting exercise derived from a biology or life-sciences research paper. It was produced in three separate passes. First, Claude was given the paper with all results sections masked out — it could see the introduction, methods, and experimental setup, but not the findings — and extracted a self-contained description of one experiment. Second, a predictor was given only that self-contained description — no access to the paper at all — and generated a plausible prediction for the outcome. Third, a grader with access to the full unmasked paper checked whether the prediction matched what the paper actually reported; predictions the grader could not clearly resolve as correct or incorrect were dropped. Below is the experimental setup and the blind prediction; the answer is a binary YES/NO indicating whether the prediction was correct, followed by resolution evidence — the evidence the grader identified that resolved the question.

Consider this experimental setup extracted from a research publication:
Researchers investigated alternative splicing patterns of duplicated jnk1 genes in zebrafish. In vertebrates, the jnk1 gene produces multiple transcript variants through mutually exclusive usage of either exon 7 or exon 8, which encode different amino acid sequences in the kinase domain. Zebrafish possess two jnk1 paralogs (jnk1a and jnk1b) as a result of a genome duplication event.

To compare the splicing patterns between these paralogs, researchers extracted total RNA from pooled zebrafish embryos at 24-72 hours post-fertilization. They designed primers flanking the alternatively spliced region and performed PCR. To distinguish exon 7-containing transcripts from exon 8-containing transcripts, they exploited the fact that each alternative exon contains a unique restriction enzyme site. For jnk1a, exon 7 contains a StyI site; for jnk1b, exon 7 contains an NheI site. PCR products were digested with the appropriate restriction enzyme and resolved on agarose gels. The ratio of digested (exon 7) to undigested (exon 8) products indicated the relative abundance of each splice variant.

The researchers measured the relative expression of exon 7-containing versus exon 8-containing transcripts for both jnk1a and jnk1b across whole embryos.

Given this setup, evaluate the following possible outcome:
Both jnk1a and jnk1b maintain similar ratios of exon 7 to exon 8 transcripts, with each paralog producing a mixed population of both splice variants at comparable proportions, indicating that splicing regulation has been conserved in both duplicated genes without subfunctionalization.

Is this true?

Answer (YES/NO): NO